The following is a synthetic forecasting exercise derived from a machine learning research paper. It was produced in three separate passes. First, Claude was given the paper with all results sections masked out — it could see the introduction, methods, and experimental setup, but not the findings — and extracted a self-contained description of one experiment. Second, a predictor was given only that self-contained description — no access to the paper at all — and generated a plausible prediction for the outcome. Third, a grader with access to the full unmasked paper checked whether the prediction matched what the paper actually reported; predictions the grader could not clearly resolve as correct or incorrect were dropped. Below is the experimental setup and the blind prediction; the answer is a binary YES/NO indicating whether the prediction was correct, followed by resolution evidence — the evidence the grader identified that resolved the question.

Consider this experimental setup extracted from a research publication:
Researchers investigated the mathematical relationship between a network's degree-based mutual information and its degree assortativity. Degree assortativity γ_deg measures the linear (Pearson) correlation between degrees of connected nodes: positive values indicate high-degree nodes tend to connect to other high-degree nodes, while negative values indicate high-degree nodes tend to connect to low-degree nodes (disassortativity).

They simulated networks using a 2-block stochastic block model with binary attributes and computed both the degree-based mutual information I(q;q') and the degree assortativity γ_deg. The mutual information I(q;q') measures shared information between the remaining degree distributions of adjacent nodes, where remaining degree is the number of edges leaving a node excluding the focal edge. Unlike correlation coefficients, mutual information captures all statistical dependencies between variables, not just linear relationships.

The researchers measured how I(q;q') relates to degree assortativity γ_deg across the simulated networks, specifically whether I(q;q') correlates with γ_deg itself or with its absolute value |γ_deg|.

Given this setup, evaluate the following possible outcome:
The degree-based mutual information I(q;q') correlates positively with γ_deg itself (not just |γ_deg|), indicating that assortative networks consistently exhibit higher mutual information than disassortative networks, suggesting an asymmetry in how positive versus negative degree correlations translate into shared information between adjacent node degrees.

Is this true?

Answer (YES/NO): NO